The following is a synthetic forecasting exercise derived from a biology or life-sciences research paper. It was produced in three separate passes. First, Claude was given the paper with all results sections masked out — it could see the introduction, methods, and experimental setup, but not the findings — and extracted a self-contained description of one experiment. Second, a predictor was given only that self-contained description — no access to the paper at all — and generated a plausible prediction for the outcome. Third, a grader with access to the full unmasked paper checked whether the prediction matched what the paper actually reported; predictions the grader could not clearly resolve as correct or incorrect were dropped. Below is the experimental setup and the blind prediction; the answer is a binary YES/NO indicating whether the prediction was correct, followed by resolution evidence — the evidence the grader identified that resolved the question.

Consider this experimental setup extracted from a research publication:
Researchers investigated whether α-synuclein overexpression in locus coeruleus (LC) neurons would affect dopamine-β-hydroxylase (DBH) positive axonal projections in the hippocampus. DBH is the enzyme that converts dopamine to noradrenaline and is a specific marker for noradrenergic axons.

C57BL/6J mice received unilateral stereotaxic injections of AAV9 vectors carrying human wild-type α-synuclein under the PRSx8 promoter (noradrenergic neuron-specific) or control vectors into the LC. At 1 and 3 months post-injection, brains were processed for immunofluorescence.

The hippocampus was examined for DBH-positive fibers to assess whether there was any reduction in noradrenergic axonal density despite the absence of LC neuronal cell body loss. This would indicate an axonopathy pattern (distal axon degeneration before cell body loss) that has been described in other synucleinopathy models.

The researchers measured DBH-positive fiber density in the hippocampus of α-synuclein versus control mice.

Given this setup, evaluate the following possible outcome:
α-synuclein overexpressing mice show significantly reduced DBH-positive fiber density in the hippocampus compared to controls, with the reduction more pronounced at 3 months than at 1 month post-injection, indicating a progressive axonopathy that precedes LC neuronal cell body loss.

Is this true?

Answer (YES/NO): NO